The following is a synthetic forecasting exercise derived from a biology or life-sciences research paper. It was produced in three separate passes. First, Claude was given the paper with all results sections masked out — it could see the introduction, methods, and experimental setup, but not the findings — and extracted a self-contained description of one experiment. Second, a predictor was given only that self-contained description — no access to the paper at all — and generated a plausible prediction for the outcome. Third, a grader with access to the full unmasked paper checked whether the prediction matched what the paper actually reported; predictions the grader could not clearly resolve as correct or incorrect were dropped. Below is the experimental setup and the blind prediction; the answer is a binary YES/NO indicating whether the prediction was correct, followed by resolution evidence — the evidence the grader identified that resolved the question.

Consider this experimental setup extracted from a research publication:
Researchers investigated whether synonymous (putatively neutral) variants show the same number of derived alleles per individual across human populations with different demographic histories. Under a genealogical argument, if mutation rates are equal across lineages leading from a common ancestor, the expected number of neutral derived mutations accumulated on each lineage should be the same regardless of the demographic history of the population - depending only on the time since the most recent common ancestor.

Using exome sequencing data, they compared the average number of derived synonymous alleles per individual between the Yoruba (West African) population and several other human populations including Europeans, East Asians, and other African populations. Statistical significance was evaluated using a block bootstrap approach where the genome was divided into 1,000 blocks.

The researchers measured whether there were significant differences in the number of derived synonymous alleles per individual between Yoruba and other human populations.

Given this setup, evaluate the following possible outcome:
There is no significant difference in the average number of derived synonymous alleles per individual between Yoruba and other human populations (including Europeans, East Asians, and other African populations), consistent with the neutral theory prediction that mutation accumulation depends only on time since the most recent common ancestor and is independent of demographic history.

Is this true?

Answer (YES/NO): YES